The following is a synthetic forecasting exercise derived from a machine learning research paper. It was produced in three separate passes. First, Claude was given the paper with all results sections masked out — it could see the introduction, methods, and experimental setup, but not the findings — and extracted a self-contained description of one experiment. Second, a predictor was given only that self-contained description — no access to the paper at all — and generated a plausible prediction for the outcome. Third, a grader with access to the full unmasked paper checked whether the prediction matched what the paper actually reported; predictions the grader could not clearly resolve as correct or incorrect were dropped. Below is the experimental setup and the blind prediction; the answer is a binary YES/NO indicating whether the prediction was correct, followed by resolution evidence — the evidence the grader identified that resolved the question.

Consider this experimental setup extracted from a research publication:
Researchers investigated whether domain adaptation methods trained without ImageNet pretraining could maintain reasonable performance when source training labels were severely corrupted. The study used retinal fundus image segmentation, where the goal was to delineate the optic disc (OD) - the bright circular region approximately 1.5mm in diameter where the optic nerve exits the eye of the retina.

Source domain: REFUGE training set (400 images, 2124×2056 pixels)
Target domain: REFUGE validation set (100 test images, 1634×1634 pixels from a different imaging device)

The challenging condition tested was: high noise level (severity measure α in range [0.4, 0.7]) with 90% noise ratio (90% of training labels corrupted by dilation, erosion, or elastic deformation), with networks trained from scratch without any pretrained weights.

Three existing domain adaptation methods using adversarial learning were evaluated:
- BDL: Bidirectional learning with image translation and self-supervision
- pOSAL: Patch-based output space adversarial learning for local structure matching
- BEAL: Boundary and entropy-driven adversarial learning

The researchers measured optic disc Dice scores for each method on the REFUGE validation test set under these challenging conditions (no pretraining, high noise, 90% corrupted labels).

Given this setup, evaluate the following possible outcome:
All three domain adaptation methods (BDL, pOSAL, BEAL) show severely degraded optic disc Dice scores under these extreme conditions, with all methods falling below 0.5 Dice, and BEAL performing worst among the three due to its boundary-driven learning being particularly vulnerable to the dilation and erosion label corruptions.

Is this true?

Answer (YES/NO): NO